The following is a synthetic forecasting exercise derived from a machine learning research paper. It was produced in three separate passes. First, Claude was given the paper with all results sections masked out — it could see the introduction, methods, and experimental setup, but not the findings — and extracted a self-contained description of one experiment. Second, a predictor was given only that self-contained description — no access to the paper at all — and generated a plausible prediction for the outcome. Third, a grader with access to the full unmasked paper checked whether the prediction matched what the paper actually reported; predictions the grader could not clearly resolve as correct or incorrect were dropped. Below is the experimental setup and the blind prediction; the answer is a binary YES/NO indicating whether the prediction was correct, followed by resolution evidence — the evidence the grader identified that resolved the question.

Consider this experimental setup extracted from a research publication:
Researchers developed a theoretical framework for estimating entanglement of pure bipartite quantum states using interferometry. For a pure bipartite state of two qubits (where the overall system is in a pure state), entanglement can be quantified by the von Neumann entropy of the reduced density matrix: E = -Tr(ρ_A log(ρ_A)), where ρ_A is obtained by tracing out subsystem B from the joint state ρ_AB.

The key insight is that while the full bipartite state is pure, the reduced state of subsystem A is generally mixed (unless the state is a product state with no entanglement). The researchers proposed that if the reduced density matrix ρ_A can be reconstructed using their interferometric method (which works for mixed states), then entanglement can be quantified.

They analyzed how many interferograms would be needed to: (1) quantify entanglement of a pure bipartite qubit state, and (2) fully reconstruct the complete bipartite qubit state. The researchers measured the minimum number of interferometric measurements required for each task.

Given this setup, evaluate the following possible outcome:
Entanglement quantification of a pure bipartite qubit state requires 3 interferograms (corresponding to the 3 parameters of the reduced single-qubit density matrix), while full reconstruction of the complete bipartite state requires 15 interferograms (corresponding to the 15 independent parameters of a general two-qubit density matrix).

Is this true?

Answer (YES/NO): NO